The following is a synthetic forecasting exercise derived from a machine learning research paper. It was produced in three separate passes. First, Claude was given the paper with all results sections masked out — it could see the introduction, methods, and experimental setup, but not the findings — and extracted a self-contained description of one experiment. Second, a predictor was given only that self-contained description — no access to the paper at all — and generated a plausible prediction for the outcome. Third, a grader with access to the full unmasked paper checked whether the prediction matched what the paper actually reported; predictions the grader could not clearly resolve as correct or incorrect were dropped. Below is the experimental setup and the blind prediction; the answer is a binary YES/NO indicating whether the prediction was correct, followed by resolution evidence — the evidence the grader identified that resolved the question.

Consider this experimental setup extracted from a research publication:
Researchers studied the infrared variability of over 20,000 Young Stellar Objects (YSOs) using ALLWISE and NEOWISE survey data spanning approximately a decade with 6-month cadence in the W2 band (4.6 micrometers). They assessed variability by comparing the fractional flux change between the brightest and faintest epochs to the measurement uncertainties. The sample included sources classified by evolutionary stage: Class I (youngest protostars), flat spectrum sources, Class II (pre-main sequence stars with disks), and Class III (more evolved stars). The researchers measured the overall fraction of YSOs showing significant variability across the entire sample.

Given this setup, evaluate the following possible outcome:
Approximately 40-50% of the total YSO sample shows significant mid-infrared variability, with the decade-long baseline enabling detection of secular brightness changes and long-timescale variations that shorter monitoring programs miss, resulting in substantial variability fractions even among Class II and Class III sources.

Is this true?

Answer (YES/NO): NO